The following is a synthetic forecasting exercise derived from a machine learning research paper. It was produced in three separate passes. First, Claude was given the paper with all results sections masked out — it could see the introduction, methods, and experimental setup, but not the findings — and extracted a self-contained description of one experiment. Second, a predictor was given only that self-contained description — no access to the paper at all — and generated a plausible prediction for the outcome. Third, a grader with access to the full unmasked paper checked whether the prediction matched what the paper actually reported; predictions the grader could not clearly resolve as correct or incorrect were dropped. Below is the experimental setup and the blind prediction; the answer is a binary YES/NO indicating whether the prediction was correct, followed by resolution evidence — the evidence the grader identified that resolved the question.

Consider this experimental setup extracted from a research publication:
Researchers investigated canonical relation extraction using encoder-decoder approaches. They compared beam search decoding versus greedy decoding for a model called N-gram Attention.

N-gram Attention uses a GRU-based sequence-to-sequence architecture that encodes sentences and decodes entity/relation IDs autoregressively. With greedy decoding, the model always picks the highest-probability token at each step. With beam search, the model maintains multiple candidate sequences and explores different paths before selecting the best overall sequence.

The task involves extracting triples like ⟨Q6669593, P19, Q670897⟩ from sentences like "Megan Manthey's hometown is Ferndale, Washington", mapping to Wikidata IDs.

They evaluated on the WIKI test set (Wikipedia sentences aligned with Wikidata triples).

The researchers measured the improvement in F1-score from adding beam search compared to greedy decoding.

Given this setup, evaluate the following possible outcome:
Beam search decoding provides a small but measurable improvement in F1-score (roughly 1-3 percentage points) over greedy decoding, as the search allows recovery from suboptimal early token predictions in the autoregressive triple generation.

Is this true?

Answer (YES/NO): NO